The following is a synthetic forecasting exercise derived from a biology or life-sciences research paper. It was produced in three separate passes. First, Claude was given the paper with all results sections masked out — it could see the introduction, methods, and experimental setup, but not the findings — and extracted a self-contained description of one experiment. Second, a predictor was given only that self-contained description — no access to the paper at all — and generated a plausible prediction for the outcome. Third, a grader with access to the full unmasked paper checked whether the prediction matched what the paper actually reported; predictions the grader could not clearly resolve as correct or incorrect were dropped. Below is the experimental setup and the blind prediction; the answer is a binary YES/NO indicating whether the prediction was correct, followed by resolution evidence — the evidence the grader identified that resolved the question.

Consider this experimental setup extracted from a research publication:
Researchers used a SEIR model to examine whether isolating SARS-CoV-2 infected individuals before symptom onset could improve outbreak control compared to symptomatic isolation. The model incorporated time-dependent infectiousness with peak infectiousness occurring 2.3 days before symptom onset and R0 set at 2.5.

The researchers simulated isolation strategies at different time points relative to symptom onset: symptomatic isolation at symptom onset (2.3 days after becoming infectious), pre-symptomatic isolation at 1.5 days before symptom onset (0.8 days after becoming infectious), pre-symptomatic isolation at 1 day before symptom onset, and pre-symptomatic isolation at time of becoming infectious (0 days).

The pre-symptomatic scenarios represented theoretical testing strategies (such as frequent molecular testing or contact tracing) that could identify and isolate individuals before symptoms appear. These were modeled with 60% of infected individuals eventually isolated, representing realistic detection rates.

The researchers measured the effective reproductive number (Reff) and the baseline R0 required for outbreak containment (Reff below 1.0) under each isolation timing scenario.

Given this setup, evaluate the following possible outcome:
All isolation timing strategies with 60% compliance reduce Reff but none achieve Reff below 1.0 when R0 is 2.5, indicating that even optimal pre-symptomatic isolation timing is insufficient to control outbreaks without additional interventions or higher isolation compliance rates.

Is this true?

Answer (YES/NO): NO